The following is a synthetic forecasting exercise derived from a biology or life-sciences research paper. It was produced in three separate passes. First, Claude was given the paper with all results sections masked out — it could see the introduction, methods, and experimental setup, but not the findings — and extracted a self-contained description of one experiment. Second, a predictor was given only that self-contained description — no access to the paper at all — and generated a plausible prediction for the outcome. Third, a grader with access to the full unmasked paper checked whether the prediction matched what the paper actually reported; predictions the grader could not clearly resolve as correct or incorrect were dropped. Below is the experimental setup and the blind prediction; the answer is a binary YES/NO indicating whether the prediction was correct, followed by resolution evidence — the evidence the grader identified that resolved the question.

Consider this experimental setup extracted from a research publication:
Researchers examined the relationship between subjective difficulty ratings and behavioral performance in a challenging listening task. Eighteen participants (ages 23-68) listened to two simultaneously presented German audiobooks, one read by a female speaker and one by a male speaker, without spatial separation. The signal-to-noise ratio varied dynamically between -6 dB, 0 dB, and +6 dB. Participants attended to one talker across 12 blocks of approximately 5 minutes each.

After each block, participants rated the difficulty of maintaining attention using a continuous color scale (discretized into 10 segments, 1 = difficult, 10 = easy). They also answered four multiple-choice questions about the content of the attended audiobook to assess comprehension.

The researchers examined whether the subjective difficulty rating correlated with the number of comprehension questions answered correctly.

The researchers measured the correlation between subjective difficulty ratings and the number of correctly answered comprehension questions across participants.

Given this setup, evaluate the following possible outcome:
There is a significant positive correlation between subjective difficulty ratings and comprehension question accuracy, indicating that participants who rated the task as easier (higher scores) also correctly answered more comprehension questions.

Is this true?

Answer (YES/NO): NO